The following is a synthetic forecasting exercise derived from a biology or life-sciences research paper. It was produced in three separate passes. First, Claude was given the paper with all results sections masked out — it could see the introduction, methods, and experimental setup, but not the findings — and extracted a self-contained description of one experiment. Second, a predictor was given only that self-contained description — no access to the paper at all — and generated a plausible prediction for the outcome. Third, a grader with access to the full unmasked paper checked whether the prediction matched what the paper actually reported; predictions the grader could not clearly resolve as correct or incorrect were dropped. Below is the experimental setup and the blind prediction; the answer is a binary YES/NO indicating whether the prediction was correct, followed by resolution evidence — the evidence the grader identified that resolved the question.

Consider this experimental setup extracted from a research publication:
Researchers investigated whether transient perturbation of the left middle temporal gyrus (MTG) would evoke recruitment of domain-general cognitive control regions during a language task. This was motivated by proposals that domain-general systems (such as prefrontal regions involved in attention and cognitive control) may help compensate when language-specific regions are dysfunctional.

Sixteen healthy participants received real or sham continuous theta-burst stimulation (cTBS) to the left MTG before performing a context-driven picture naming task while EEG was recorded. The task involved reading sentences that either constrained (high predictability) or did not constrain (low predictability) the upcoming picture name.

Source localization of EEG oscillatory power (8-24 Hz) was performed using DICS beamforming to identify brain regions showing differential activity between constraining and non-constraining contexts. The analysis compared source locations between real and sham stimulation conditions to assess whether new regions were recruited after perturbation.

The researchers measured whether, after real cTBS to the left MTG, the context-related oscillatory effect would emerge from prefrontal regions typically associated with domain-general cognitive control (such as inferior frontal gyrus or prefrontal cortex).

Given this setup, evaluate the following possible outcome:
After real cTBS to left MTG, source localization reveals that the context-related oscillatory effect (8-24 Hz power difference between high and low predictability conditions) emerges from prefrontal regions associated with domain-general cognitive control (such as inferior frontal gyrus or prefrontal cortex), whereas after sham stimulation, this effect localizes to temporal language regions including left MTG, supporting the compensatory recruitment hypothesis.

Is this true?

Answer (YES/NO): YES